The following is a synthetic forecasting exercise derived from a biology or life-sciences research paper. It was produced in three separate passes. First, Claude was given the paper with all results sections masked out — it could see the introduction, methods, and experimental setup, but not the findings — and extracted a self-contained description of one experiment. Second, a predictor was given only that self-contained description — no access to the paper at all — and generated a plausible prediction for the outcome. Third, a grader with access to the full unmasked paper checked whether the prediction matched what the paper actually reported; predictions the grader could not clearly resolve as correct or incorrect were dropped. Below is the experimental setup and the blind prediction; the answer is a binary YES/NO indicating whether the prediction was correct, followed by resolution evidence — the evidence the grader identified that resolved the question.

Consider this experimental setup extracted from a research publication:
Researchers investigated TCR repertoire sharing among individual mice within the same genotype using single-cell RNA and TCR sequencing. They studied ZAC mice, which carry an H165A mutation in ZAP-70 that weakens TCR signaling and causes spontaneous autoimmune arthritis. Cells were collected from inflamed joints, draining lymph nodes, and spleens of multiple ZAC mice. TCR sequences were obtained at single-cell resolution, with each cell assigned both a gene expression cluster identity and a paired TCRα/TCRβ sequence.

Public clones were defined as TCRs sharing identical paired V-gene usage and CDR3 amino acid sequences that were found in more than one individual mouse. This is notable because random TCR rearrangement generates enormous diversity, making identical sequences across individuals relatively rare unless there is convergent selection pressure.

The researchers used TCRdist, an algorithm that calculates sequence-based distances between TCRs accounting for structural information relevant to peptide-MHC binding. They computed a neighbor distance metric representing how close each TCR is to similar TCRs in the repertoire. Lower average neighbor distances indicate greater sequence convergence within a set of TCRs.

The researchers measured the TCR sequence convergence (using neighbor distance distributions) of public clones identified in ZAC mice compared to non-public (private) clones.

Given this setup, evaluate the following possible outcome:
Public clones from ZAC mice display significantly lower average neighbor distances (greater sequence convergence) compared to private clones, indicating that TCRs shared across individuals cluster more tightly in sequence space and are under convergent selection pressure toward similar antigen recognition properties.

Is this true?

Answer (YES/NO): YES